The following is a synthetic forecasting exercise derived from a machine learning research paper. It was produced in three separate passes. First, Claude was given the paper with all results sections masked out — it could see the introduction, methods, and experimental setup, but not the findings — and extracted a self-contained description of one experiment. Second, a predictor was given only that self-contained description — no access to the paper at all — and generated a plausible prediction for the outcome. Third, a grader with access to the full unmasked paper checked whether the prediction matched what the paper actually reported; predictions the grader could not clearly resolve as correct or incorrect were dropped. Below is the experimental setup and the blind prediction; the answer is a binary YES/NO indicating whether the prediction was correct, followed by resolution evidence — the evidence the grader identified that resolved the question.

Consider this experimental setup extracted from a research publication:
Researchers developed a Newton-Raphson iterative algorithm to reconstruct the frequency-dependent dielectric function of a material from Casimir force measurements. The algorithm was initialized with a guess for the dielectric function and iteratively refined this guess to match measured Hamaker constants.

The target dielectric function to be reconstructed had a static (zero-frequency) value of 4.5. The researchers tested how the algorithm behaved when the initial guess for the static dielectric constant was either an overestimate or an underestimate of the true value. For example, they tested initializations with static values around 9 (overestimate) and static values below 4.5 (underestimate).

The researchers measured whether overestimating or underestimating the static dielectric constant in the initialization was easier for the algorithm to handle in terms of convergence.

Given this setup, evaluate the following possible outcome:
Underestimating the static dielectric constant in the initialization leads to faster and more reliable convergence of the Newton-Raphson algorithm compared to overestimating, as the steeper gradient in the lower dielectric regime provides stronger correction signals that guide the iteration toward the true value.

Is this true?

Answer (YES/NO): NO